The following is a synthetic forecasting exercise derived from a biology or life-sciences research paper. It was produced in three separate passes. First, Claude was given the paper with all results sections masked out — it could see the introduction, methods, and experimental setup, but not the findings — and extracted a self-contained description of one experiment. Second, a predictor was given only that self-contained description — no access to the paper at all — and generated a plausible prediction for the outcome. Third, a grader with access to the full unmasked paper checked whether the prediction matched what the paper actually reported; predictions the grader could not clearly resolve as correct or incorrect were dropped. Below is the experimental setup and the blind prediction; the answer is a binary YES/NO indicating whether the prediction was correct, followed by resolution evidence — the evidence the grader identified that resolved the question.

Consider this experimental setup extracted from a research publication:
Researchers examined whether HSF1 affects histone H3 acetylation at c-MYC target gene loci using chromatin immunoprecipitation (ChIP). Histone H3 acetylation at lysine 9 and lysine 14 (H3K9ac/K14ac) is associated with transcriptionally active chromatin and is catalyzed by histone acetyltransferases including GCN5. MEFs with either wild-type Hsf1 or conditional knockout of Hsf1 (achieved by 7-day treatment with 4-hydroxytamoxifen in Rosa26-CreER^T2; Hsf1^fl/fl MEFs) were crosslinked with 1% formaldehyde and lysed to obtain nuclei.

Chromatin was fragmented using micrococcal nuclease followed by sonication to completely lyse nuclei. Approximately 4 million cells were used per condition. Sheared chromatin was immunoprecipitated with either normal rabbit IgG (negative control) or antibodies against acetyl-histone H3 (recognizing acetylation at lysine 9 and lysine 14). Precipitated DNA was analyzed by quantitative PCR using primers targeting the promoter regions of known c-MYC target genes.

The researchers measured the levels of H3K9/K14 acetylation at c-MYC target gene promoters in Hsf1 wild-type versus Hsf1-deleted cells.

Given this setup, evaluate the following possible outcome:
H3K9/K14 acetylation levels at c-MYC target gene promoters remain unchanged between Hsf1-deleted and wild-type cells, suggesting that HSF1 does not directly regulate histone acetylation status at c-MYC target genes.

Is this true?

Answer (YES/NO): NO